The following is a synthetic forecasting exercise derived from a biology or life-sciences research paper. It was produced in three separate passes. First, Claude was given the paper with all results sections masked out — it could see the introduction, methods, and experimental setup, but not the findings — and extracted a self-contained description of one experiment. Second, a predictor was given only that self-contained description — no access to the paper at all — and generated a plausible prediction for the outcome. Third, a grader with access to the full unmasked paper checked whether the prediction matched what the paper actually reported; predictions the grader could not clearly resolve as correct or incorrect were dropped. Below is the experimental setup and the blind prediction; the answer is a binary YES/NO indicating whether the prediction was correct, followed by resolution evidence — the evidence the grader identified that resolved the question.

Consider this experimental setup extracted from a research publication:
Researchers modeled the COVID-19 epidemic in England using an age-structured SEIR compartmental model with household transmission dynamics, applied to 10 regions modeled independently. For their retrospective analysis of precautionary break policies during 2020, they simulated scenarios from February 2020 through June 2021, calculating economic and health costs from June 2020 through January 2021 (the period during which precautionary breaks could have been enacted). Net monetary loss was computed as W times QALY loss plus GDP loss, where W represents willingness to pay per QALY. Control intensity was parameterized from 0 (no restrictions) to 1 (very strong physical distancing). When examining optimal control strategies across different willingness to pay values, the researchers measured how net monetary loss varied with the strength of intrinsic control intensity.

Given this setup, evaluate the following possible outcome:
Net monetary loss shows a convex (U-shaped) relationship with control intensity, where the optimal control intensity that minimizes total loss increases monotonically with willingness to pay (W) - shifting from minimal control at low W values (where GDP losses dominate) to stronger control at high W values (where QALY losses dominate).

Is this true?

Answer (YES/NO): YES